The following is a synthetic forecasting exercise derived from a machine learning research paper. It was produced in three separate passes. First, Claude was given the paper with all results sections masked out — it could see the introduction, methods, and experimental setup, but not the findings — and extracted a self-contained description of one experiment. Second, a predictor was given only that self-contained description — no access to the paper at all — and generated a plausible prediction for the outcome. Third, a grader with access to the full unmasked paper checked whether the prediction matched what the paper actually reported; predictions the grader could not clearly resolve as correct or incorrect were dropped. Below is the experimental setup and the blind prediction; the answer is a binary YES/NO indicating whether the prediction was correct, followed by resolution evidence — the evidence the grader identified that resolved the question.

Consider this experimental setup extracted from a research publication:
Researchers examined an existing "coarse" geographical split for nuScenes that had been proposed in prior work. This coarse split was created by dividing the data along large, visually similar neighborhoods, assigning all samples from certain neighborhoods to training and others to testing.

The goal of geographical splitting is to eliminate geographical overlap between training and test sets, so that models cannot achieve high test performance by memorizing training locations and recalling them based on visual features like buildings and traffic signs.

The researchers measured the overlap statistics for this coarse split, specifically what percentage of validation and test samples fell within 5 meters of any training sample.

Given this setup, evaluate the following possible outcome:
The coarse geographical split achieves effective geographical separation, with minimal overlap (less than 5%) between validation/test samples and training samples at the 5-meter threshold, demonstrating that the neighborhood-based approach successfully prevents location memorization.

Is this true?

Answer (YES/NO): NO